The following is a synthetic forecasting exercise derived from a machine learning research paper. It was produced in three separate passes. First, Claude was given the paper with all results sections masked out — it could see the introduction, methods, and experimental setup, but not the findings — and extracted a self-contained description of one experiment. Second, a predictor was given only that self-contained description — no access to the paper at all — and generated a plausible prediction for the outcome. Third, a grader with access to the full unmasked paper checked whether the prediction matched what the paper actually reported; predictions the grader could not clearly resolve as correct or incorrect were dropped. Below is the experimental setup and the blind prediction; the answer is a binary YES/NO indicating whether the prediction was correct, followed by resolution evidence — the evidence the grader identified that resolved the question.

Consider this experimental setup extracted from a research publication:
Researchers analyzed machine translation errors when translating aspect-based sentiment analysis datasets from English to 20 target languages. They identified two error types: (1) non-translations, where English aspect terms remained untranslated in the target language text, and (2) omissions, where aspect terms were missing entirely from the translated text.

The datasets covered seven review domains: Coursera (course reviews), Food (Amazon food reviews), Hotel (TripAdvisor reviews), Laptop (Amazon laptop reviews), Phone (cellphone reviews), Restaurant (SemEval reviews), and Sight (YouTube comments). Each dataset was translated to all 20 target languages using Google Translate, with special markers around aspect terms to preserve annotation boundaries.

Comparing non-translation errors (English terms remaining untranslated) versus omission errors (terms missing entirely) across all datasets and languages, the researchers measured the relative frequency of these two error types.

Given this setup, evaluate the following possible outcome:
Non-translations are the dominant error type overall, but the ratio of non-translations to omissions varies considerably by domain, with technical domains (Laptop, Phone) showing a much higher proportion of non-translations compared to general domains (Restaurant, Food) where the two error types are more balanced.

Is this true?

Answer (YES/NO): NO